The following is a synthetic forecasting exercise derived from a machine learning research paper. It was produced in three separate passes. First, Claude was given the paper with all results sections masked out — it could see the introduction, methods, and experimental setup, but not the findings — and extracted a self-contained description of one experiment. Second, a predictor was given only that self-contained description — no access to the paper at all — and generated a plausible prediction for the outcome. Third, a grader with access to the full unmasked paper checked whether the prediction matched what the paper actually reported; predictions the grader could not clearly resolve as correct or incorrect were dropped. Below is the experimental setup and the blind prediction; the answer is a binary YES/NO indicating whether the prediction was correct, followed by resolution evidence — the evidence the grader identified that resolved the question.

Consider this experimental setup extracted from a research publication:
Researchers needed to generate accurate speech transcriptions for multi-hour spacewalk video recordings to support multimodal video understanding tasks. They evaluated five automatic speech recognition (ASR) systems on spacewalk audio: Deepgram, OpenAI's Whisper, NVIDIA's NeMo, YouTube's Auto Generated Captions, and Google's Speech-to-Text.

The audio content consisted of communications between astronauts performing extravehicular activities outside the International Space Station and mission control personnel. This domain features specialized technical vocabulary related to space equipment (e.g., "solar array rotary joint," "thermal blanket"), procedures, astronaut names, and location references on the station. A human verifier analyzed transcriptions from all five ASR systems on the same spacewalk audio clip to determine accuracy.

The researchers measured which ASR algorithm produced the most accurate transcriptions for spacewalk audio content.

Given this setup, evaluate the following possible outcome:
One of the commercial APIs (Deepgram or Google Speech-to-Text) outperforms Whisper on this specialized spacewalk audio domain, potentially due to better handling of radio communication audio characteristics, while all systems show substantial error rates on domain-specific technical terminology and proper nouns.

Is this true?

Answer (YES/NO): NO